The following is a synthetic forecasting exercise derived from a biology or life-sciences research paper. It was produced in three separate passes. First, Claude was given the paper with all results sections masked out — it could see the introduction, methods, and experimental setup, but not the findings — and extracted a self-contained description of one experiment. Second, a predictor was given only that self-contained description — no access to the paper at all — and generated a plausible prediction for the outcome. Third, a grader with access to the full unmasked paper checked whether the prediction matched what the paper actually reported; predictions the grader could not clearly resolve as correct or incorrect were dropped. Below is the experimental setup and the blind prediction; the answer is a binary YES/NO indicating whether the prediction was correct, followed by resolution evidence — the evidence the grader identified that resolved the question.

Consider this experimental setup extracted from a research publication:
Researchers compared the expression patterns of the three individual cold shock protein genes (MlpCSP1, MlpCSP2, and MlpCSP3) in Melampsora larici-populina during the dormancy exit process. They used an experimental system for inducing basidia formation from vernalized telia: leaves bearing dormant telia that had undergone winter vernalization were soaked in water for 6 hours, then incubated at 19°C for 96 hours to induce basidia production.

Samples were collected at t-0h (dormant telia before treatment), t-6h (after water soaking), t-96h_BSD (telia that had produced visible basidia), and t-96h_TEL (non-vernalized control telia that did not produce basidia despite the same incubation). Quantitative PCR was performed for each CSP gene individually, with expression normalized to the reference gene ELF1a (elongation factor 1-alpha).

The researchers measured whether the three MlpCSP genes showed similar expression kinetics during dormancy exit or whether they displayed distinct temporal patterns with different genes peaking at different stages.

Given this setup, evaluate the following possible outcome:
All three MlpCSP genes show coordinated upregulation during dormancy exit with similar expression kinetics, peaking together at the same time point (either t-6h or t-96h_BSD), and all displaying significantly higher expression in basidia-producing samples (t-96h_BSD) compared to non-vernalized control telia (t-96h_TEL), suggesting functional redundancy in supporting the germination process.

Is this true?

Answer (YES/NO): YES